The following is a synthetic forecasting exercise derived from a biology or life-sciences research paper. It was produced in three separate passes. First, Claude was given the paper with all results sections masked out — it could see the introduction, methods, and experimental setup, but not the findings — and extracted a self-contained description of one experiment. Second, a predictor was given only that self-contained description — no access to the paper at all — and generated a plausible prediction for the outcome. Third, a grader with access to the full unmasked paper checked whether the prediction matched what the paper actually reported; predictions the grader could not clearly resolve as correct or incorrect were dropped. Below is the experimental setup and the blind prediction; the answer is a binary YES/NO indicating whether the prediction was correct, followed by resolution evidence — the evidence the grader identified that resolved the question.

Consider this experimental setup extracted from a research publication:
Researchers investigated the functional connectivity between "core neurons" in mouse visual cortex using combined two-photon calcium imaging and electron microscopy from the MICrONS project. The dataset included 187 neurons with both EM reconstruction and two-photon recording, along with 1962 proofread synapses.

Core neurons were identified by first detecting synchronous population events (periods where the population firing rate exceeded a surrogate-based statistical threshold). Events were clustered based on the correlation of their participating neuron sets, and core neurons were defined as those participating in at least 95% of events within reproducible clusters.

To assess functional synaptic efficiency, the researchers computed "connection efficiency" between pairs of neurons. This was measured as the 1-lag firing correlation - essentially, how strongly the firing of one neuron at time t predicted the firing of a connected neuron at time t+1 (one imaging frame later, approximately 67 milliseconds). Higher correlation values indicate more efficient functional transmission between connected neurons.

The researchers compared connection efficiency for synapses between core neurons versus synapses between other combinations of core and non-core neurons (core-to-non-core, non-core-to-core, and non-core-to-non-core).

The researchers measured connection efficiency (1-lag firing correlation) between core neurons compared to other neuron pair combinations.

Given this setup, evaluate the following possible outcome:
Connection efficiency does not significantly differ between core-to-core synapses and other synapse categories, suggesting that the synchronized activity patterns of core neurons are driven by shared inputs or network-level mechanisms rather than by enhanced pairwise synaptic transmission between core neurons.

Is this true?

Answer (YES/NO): NO